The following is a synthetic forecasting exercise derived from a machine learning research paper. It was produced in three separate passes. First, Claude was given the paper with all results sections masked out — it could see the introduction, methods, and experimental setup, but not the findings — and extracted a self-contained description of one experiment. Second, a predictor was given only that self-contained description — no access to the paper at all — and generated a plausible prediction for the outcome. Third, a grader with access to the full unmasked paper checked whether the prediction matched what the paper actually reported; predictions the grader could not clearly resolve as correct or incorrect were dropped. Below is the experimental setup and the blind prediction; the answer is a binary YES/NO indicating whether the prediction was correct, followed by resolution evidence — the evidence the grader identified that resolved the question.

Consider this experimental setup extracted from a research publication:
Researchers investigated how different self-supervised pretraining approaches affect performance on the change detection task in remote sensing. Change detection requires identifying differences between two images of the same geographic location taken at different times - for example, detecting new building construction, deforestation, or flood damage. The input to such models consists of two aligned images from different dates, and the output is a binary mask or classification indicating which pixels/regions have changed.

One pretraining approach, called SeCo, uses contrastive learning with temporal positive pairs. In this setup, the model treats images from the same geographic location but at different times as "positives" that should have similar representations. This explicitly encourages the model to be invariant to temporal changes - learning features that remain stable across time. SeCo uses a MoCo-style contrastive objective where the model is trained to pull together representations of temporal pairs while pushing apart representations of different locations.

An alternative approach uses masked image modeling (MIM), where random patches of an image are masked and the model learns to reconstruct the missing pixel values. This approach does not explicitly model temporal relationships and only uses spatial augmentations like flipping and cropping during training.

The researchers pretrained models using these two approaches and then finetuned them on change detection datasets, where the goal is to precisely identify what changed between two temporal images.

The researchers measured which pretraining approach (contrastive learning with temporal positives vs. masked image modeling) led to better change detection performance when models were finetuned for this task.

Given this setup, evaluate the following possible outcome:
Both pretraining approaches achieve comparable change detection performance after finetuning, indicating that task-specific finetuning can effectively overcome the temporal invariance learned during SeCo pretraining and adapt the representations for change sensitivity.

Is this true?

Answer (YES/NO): NO